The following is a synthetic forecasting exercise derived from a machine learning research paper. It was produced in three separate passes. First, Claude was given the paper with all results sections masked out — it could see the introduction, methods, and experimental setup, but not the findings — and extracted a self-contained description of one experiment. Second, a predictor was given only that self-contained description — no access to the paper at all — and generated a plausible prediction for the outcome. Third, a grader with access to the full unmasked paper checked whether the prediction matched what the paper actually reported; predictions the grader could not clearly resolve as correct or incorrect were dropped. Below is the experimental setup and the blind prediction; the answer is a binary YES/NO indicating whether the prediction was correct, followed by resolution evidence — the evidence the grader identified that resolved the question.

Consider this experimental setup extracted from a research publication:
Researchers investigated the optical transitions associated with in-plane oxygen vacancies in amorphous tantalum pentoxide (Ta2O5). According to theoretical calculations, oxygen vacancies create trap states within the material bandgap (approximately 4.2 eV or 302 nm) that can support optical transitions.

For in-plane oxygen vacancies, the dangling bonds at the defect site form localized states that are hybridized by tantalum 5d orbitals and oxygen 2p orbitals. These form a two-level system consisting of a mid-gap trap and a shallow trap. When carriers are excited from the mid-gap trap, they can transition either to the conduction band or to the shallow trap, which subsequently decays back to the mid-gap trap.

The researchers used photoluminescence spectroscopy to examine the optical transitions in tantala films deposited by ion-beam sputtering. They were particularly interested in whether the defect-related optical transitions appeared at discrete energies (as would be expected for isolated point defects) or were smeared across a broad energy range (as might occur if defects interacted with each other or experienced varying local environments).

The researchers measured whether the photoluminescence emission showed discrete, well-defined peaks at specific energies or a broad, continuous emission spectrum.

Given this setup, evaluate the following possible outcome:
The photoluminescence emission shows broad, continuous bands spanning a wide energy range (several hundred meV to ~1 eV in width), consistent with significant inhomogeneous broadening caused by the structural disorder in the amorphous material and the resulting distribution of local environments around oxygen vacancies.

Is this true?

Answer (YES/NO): NO